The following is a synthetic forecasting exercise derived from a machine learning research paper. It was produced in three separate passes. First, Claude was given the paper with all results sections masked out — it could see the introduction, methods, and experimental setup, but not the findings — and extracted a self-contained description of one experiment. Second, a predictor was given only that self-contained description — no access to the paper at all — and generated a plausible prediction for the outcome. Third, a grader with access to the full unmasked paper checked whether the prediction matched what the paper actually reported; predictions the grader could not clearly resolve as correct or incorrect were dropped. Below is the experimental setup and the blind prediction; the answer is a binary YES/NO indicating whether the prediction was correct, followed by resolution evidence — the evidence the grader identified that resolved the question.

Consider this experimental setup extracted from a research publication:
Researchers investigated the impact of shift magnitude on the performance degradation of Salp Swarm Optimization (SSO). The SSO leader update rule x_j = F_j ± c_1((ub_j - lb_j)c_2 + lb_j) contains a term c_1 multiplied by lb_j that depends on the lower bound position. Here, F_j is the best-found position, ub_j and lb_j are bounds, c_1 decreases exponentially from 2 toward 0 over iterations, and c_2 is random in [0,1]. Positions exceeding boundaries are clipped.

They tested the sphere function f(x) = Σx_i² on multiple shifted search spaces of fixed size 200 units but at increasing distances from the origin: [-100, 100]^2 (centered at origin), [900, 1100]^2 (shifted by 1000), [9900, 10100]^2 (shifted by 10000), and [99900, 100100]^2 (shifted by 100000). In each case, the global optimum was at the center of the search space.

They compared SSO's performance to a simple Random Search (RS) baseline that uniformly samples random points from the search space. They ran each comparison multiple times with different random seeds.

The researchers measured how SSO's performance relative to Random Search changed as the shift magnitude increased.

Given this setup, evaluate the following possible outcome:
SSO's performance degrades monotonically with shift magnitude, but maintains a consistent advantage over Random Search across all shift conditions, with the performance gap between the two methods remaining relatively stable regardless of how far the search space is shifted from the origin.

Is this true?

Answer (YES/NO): NO